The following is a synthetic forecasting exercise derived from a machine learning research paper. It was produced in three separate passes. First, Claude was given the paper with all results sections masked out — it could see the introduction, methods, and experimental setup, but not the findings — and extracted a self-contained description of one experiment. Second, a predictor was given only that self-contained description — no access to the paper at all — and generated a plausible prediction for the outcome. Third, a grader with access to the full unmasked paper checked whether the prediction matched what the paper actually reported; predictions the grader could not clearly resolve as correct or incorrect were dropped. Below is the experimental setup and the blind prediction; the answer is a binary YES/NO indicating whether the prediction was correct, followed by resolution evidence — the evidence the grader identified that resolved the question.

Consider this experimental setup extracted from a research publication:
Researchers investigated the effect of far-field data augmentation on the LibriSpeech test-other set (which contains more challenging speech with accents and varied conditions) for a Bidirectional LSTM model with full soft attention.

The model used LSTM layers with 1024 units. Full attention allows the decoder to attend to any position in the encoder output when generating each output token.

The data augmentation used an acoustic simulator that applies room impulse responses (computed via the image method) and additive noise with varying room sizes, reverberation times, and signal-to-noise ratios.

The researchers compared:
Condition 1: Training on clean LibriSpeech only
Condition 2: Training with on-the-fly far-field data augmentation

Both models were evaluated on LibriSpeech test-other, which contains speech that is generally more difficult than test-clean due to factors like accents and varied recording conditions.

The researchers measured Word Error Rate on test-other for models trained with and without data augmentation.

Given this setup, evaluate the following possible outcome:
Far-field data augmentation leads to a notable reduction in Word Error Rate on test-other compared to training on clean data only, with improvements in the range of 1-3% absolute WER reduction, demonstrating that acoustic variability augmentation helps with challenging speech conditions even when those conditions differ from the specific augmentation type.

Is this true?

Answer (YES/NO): YES